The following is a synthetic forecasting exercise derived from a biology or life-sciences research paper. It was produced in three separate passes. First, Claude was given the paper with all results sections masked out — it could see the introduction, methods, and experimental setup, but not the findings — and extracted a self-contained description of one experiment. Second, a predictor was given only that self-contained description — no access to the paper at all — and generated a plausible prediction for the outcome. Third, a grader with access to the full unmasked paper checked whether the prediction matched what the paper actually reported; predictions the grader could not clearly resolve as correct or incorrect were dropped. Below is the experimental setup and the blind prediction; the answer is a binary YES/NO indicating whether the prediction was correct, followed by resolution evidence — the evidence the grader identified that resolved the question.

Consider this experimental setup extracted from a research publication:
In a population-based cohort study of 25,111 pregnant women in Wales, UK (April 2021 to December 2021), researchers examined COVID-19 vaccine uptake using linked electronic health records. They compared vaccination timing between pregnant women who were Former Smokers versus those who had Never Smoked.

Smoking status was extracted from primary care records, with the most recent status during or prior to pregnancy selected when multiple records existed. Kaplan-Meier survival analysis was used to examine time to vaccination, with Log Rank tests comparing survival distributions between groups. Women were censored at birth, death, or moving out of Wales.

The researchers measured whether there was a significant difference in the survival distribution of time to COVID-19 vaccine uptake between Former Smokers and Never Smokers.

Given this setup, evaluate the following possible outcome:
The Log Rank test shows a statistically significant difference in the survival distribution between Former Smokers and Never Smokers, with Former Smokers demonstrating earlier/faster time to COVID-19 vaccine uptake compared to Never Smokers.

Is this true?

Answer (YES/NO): NO